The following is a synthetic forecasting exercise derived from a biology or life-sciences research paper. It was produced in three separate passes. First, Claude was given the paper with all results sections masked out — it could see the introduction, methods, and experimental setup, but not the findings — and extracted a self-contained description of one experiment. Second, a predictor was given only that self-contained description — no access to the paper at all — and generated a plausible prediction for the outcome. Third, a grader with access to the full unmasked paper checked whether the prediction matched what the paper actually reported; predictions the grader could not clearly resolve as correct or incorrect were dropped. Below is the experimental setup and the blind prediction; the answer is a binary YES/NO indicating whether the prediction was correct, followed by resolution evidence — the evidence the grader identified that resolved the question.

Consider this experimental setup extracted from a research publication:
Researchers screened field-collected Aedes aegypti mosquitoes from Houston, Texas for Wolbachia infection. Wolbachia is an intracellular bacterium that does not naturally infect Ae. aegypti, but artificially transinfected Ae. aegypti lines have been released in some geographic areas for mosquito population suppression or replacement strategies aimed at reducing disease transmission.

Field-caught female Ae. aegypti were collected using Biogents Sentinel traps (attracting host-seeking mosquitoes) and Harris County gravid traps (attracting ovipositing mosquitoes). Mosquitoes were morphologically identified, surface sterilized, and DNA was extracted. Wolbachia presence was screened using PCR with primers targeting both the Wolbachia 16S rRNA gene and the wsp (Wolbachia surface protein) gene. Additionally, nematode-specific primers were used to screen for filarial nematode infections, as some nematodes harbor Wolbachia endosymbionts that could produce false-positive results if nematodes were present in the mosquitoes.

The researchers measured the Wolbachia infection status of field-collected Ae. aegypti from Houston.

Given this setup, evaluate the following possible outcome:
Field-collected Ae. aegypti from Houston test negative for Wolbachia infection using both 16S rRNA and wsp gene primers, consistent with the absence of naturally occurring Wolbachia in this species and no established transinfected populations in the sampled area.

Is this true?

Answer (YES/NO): YES